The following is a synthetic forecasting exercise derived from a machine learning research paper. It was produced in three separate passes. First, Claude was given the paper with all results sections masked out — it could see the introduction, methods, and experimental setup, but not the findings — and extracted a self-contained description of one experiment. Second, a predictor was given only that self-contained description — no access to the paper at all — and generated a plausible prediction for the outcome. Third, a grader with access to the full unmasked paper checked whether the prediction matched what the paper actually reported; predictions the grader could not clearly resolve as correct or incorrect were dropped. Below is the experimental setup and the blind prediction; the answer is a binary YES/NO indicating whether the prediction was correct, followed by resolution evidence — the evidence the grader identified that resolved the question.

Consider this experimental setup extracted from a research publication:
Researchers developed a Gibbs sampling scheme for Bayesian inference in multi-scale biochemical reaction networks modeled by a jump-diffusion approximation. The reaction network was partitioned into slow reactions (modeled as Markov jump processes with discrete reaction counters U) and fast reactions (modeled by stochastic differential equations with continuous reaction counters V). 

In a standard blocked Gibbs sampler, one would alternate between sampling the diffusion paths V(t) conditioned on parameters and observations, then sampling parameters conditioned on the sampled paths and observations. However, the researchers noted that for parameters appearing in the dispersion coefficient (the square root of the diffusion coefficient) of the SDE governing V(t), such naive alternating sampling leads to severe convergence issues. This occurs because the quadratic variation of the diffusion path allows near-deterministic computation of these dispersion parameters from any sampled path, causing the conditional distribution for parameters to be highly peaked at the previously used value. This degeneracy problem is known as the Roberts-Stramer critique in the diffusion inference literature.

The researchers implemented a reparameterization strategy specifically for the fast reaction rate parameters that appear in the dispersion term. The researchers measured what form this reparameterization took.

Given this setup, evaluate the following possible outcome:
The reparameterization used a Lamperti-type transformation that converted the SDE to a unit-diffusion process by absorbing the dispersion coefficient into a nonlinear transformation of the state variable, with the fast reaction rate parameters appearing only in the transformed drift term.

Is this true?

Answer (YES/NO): NO